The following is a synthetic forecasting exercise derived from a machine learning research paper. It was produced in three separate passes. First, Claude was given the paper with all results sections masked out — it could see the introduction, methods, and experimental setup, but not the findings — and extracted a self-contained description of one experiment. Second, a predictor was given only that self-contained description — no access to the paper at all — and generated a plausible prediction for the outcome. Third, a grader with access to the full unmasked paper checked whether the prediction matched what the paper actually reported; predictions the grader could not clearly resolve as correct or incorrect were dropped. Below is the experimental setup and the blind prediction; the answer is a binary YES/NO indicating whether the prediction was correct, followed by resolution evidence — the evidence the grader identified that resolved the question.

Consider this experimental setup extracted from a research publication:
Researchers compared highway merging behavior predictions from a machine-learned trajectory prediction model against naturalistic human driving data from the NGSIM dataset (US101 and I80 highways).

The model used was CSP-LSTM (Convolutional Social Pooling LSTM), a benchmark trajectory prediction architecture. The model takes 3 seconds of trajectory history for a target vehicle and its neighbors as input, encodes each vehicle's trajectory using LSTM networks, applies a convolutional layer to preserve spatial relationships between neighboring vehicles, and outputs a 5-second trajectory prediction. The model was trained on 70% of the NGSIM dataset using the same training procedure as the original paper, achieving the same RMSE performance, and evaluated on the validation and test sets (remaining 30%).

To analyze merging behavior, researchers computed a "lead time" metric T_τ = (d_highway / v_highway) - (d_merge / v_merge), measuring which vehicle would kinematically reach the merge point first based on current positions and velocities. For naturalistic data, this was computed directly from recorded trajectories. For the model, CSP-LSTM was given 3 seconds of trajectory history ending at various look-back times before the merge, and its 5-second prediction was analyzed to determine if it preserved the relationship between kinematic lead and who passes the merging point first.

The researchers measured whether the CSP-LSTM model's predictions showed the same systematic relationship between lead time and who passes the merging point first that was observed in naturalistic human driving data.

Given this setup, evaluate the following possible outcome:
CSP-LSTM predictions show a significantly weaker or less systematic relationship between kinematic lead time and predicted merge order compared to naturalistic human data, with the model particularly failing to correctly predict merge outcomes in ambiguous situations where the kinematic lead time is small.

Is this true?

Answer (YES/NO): NO